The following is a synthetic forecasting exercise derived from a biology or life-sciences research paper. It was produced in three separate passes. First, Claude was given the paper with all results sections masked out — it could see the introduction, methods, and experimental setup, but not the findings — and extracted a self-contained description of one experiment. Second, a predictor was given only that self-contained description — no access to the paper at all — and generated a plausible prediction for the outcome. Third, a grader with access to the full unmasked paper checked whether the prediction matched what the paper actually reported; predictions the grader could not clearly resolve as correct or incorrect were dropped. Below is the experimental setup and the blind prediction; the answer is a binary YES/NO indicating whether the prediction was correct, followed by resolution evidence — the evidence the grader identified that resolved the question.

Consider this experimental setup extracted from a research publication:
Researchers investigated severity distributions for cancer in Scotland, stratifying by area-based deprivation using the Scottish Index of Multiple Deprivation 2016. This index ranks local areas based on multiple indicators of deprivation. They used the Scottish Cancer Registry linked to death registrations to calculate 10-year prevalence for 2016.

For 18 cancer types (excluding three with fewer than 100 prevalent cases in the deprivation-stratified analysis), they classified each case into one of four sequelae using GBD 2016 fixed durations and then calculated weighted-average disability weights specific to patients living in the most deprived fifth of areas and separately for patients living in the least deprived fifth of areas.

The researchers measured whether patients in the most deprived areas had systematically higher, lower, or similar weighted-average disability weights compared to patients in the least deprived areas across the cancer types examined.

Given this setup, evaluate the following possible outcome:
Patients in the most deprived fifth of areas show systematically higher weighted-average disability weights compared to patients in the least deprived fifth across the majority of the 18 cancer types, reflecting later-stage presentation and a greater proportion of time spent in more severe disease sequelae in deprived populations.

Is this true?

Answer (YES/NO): YES